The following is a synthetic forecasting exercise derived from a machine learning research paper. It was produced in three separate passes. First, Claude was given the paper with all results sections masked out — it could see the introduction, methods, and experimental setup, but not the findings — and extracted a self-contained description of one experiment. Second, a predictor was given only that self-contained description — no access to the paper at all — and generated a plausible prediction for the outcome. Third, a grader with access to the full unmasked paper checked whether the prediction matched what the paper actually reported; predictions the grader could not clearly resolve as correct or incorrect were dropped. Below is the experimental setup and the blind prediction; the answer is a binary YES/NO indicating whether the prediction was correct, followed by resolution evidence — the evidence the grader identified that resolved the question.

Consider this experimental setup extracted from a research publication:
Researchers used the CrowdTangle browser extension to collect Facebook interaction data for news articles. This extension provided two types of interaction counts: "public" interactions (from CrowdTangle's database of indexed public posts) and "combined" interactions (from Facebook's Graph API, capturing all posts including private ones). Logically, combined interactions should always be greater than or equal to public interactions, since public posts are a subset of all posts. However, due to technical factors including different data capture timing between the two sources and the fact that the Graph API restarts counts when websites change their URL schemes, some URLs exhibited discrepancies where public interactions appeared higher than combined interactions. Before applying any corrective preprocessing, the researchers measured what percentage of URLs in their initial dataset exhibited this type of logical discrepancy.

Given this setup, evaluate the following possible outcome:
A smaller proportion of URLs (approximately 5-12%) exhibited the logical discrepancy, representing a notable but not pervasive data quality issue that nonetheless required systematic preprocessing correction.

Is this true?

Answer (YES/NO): YES